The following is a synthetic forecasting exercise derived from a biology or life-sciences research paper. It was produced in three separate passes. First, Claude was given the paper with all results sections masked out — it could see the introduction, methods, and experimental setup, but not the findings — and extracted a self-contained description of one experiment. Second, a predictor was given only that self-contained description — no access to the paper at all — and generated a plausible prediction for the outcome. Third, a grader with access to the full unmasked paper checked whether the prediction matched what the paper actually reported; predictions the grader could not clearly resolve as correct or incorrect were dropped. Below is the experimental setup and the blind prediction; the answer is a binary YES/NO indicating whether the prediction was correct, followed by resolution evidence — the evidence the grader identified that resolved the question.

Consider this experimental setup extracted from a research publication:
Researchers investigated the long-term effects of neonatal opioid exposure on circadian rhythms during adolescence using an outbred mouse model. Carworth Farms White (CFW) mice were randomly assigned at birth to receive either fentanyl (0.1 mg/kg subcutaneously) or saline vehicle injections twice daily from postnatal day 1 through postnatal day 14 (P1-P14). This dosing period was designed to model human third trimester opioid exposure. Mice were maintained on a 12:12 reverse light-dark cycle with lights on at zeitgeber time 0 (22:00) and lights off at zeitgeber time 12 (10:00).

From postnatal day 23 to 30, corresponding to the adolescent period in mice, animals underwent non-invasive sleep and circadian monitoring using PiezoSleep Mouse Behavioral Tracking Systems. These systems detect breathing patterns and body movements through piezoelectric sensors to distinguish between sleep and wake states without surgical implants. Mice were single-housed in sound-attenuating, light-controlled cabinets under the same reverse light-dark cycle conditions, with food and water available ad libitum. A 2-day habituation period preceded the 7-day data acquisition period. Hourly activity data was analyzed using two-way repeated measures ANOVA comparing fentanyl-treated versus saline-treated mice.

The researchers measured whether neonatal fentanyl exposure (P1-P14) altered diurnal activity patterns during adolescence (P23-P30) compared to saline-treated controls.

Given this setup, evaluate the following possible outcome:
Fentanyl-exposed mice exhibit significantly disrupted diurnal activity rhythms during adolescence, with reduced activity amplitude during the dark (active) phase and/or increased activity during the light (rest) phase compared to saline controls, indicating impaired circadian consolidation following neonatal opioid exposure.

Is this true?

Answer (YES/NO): NO